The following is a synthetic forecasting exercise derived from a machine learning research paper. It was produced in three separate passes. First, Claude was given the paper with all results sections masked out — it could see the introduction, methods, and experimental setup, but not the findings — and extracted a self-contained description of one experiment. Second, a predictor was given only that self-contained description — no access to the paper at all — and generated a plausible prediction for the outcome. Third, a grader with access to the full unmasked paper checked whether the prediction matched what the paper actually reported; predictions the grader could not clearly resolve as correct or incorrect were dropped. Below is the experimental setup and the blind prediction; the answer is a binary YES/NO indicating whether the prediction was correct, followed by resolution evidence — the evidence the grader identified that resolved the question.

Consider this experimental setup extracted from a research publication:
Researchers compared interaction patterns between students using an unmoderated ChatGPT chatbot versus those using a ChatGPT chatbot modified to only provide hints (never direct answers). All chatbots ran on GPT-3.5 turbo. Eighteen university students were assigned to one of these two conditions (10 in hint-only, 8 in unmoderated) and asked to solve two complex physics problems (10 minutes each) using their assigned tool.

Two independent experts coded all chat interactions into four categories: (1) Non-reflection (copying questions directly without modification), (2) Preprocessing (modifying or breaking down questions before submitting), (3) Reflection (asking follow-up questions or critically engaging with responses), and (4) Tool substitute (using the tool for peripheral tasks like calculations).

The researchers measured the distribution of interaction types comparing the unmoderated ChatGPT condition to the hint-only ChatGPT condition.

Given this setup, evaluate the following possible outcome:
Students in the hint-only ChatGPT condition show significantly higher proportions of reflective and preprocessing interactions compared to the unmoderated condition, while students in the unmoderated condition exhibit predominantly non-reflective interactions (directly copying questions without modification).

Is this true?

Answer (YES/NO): NO